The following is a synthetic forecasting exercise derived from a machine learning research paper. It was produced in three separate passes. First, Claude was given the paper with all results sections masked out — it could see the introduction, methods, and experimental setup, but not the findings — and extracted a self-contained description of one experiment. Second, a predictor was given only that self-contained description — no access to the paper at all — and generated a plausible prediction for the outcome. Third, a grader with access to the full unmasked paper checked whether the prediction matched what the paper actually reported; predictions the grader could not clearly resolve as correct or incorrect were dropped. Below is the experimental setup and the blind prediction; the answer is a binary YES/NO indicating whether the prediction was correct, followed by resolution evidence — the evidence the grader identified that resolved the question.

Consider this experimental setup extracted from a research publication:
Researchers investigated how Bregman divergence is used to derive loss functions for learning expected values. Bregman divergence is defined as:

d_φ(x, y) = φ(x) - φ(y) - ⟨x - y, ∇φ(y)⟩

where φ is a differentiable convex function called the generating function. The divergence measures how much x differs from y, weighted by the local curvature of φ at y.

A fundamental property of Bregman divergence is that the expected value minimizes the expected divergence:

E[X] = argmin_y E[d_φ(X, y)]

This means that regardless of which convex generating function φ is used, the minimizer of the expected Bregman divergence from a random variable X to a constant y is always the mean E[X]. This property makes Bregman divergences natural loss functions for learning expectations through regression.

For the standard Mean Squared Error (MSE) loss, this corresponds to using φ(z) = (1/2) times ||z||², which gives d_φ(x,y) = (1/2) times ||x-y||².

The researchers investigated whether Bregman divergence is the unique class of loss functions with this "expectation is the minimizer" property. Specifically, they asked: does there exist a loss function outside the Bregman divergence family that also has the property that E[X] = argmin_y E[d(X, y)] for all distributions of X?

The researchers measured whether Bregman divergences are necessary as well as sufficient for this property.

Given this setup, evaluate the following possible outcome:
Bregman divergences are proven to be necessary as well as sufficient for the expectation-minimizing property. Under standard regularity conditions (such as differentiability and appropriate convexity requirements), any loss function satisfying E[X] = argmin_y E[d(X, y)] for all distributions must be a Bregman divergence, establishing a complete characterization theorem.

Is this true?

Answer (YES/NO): YES